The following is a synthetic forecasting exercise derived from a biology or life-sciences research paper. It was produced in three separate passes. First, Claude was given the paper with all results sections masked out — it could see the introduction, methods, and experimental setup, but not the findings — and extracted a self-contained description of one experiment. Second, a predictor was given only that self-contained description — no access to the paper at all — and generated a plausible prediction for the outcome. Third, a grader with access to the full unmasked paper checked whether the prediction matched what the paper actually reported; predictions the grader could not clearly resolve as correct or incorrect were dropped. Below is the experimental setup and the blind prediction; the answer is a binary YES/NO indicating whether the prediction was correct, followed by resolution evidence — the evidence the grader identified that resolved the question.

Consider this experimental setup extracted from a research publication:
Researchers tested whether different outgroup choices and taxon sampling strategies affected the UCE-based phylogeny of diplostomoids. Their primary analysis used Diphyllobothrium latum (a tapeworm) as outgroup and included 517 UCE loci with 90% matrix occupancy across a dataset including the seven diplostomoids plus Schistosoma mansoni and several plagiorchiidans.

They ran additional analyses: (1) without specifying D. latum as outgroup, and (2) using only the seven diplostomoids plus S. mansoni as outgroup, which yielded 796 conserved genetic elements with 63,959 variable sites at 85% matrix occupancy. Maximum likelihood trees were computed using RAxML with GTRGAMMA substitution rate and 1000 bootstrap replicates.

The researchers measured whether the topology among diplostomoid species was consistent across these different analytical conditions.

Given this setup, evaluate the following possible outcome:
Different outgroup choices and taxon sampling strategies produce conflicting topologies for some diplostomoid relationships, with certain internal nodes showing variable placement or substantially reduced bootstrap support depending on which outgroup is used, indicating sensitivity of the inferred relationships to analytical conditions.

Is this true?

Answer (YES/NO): NO